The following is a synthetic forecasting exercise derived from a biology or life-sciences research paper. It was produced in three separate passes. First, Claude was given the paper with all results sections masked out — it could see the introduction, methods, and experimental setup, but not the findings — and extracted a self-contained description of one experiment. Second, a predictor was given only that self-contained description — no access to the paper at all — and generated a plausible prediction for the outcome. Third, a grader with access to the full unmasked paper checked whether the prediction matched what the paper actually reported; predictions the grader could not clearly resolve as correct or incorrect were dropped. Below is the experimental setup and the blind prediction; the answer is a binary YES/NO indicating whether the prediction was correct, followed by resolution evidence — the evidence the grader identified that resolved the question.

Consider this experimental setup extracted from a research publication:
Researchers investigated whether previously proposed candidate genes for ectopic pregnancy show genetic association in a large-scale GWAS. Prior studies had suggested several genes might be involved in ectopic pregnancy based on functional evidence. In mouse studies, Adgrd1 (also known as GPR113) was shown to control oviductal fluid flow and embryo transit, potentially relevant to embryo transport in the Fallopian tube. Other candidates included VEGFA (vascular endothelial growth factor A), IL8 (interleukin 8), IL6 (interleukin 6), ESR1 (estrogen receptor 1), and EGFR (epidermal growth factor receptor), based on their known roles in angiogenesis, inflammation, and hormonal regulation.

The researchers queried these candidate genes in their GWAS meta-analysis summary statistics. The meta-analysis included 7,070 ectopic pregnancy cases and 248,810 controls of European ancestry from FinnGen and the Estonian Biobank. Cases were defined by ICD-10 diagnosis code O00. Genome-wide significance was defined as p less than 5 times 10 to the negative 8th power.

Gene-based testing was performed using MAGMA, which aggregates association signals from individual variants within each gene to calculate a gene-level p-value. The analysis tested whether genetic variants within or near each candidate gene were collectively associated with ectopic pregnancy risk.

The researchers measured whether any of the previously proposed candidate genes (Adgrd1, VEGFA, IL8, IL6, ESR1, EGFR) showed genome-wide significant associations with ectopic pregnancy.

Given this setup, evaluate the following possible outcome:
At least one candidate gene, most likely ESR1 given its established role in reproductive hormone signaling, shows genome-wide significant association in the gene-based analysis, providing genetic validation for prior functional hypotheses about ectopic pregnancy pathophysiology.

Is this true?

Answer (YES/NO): NO